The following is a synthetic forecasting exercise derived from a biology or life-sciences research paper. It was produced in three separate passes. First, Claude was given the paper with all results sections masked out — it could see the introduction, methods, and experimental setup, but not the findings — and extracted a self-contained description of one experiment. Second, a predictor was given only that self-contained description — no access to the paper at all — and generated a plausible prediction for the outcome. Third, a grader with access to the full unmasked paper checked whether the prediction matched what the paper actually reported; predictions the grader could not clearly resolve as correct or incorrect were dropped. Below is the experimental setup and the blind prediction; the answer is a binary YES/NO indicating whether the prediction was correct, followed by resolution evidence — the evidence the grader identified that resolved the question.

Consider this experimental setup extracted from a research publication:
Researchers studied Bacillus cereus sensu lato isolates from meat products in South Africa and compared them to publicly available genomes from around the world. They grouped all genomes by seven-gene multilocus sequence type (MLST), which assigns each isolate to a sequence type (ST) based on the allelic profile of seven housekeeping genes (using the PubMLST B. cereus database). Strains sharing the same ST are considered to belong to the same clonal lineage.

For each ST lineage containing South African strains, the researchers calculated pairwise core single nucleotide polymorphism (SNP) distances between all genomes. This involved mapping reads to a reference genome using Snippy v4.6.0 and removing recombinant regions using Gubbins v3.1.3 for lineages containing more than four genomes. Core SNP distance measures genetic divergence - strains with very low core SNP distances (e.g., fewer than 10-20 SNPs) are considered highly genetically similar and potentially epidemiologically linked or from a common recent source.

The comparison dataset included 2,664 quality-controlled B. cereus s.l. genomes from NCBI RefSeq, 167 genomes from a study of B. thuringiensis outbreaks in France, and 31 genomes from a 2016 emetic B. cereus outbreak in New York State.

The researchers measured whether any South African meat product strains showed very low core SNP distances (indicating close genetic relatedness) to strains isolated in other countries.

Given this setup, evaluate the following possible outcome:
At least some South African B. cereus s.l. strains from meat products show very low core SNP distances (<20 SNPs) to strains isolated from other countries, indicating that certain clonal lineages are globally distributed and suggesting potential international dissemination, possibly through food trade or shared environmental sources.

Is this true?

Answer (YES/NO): YES